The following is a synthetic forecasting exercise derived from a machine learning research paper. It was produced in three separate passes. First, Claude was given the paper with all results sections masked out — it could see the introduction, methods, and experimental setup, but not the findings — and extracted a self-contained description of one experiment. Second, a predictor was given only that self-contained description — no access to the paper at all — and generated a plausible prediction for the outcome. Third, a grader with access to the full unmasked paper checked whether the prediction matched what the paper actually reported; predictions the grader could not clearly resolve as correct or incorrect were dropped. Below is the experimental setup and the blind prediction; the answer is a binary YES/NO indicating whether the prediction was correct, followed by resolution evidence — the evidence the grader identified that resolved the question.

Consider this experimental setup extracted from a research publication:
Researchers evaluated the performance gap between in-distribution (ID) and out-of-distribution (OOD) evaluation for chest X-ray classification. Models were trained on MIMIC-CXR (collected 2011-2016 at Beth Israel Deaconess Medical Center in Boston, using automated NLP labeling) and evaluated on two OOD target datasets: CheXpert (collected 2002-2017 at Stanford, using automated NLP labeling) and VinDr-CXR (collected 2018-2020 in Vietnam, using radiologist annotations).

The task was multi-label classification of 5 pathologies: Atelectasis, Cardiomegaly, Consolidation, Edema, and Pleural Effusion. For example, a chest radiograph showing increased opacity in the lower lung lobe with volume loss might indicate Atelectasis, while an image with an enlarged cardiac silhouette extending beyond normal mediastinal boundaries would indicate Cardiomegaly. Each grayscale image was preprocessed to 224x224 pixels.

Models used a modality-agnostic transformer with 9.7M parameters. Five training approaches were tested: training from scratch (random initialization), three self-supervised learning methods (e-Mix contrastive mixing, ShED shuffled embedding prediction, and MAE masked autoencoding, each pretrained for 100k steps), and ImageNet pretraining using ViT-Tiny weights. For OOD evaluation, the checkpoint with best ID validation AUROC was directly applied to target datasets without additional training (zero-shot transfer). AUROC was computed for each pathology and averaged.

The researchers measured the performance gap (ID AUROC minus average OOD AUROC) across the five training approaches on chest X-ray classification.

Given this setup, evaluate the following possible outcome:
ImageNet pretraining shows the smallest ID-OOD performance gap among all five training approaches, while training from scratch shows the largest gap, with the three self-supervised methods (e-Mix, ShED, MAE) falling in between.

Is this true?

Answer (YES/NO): NO